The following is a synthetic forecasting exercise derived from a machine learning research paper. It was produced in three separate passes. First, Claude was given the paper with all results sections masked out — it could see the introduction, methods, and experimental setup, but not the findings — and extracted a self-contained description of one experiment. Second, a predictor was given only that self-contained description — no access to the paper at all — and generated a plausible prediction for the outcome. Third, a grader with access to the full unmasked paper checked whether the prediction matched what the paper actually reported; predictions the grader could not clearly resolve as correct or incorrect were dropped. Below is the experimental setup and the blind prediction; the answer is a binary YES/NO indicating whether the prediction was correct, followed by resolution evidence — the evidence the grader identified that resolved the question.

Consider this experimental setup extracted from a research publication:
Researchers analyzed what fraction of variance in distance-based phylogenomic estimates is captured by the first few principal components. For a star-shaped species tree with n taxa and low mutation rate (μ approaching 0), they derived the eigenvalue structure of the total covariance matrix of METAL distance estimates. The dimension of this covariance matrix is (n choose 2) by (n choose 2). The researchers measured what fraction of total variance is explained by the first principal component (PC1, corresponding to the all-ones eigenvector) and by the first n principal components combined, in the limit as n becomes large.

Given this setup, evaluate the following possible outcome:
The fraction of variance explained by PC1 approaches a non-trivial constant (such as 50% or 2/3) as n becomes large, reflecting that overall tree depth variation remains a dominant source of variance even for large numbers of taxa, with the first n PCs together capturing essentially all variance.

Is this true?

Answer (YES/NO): NO